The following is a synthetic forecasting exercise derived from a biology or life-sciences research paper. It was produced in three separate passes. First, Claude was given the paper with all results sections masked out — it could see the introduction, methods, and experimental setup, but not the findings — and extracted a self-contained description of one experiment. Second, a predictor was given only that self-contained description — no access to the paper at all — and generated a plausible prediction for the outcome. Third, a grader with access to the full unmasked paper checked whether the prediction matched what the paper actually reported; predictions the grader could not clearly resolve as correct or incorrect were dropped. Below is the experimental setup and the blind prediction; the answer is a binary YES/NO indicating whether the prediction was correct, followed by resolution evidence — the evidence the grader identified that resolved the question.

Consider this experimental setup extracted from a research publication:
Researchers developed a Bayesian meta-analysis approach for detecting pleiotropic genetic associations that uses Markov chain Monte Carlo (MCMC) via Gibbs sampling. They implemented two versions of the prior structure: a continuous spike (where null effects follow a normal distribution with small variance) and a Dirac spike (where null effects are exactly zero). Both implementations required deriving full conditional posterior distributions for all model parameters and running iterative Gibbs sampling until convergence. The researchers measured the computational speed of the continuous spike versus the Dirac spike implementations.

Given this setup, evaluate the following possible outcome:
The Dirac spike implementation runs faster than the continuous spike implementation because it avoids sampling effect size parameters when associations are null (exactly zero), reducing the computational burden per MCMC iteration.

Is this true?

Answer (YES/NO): NO